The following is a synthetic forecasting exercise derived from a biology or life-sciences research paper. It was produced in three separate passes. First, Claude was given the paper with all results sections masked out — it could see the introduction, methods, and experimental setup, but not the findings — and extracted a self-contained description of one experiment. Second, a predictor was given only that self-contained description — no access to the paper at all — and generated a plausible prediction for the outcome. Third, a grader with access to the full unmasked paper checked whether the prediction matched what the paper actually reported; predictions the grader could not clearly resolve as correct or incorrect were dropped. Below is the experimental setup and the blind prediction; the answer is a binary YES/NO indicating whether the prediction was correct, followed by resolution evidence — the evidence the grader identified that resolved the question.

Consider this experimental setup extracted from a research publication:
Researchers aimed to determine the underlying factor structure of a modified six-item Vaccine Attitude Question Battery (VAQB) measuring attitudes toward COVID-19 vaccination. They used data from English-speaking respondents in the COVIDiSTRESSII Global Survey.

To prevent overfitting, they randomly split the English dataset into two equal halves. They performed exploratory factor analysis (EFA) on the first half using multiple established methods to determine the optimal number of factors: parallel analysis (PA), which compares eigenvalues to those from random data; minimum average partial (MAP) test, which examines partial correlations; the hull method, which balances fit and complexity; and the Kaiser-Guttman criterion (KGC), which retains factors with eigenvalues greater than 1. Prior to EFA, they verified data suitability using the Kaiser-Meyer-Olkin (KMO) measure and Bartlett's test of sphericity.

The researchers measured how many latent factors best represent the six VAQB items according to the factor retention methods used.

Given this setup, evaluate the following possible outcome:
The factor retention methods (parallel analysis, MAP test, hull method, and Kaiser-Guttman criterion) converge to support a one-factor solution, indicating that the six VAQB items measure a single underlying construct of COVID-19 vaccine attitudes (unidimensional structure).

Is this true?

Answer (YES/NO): YES